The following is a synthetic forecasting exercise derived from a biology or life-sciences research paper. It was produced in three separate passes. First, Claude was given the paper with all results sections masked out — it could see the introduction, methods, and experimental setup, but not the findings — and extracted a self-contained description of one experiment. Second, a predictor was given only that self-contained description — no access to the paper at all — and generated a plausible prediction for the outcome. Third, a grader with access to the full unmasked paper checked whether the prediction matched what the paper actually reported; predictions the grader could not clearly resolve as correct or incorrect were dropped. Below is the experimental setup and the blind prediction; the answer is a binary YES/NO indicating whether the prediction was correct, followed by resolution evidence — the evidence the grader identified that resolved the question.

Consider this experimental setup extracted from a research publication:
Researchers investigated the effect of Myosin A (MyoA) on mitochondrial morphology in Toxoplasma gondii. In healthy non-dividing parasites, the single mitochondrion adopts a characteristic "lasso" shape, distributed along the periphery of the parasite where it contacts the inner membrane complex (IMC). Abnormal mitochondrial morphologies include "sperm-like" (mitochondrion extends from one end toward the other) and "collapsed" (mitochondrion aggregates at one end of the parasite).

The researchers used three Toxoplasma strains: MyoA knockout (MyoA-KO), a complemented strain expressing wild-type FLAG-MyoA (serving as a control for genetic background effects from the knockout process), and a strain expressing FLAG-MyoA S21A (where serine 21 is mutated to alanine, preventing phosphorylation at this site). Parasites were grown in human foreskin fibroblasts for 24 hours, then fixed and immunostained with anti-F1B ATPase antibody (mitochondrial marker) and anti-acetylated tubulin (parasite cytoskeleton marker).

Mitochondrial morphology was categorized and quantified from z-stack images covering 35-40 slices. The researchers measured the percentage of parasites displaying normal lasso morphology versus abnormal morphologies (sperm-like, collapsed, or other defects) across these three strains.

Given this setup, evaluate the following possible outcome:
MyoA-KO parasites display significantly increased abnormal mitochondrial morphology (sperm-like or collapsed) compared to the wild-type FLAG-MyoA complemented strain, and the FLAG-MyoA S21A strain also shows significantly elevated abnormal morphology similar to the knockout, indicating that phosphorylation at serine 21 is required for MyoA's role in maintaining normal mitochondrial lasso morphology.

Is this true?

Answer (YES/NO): YES